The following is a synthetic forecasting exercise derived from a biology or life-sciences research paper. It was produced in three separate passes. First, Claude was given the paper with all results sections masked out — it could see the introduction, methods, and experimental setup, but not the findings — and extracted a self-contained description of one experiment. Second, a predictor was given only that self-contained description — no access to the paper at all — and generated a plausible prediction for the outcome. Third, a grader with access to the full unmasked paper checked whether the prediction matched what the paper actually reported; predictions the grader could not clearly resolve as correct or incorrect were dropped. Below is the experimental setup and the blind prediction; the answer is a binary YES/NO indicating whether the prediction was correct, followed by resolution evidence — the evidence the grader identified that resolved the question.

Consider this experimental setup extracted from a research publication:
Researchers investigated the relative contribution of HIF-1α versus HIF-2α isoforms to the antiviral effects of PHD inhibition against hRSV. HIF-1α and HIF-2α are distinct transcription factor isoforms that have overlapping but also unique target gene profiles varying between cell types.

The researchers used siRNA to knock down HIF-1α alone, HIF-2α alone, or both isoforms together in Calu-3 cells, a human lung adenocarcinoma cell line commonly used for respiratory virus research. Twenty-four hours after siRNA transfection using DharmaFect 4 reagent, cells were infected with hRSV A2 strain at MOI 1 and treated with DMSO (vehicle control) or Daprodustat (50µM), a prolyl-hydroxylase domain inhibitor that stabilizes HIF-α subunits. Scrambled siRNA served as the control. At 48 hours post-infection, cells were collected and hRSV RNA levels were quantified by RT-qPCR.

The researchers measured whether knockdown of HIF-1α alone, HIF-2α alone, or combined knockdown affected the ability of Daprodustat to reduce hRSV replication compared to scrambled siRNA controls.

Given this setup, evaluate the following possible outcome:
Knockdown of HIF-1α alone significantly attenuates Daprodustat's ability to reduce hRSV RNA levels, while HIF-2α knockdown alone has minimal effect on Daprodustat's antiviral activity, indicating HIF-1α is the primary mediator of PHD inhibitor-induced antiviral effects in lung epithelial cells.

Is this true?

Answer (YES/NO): NO